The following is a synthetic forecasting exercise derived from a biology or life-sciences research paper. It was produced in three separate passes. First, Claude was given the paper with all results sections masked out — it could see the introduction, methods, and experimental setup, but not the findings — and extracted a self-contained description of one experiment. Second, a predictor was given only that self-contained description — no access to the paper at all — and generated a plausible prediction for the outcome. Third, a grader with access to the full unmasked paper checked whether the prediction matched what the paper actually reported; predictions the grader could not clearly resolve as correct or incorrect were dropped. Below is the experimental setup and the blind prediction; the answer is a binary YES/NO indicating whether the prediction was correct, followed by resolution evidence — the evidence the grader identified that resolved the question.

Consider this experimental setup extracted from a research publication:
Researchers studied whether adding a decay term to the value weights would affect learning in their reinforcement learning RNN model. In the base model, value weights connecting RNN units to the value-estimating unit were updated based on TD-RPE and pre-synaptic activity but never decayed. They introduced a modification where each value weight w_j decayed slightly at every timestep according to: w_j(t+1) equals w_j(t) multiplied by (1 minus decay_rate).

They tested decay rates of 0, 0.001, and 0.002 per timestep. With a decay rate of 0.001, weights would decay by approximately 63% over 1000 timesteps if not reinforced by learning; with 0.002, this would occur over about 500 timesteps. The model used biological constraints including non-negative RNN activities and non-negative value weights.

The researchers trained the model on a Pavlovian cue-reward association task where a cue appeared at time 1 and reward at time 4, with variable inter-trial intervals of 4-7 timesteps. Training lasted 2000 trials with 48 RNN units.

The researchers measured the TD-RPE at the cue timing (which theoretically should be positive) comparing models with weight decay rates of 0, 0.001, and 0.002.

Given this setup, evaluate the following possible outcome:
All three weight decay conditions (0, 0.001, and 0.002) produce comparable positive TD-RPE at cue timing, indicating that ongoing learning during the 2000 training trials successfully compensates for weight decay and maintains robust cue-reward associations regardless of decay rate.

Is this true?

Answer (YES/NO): NO